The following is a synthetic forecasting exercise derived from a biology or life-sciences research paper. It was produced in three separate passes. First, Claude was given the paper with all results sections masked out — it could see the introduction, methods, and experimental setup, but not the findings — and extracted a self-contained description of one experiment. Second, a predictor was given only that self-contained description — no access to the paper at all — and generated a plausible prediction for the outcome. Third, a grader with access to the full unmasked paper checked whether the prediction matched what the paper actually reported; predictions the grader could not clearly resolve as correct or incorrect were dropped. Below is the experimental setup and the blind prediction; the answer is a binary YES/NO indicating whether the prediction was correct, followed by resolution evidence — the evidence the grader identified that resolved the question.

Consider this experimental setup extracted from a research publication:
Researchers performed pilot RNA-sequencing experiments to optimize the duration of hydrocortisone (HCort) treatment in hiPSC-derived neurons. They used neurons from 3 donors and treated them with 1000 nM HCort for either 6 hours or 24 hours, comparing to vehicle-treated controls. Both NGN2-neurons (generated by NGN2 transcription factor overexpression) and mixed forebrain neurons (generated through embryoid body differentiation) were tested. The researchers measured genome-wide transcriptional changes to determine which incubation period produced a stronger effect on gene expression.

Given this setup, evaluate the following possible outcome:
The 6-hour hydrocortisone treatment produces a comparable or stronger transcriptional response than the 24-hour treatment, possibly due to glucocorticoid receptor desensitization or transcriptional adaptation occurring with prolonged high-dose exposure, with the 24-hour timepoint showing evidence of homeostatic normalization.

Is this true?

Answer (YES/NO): NO